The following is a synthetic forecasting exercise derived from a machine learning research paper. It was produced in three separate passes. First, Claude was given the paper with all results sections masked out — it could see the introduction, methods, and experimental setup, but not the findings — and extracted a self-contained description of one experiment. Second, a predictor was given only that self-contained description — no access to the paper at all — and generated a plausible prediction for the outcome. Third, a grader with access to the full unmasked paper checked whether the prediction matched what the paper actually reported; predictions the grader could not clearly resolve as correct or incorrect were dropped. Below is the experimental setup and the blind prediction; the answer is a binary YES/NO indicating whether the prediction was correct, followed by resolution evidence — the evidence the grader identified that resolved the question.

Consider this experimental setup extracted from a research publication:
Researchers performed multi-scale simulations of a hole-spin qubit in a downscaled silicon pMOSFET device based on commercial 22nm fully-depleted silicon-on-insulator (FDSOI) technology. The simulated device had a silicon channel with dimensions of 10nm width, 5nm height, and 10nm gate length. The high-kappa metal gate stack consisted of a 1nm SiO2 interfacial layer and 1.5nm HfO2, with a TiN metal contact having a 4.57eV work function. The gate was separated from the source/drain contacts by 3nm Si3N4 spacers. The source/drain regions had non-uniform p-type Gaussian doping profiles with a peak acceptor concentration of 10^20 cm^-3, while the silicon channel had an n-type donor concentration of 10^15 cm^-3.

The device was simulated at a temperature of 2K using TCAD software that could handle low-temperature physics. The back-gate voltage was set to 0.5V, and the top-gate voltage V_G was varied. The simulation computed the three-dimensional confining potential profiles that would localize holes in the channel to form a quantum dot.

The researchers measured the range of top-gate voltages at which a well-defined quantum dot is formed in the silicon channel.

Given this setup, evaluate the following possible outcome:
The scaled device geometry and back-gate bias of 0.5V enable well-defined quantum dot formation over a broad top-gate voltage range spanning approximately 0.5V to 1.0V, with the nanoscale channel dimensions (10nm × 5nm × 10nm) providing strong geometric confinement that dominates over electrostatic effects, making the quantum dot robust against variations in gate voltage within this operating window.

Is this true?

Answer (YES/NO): NO